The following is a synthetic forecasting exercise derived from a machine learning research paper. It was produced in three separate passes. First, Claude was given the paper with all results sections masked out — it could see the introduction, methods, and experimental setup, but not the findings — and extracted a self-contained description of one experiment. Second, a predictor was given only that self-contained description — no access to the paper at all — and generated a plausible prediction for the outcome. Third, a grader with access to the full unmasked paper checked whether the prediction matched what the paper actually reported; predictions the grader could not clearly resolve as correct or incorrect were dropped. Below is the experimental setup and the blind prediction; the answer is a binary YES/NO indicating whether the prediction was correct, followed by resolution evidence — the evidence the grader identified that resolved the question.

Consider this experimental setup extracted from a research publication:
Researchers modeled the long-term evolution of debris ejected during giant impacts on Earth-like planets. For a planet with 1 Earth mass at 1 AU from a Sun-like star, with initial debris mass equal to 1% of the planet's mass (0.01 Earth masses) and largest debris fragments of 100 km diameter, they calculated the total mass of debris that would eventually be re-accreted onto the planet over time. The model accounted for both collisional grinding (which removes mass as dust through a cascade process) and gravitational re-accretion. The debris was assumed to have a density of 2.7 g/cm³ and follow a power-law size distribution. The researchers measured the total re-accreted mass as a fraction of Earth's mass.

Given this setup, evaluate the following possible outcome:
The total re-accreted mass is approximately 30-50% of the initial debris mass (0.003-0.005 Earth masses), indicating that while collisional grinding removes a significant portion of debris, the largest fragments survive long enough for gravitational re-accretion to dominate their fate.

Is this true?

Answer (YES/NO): NO